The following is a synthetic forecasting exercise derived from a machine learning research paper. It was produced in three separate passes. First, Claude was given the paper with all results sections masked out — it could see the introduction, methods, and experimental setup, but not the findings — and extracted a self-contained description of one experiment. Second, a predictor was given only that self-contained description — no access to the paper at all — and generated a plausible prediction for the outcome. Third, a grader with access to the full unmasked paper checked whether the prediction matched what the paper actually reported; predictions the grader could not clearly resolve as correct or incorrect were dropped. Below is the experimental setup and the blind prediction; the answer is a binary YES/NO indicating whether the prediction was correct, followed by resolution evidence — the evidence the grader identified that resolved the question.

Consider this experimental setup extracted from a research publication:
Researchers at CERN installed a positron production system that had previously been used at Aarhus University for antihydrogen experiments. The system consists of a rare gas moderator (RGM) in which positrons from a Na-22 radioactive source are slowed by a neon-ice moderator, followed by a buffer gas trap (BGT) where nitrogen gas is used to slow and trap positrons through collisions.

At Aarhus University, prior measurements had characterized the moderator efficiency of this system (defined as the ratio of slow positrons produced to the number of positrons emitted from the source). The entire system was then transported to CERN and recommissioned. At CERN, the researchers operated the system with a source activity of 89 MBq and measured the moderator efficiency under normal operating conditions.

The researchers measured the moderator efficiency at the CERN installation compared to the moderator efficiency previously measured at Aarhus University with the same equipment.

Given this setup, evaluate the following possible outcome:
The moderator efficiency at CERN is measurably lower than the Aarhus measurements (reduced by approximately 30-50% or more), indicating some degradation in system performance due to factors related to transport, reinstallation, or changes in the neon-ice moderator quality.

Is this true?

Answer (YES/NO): NO